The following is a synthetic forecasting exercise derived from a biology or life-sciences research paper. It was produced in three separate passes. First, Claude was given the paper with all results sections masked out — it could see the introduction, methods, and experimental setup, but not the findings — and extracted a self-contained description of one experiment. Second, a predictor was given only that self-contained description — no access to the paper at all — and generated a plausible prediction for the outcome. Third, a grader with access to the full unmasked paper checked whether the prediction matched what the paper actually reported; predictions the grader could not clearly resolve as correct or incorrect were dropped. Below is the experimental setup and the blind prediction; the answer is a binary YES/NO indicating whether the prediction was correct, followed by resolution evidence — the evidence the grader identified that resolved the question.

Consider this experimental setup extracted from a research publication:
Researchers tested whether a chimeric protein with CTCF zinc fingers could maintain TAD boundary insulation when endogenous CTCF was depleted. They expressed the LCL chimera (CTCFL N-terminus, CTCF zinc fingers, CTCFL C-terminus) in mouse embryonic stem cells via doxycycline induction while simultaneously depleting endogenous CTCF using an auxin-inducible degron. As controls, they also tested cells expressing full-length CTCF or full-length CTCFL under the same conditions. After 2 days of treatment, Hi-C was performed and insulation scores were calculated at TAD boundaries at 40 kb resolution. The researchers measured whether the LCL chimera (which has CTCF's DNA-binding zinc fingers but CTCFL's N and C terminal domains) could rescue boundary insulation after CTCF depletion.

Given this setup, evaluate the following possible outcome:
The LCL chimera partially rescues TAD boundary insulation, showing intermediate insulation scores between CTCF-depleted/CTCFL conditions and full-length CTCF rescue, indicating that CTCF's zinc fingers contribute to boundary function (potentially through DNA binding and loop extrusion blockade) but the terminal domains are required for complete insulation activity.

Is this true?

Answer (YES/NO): YES